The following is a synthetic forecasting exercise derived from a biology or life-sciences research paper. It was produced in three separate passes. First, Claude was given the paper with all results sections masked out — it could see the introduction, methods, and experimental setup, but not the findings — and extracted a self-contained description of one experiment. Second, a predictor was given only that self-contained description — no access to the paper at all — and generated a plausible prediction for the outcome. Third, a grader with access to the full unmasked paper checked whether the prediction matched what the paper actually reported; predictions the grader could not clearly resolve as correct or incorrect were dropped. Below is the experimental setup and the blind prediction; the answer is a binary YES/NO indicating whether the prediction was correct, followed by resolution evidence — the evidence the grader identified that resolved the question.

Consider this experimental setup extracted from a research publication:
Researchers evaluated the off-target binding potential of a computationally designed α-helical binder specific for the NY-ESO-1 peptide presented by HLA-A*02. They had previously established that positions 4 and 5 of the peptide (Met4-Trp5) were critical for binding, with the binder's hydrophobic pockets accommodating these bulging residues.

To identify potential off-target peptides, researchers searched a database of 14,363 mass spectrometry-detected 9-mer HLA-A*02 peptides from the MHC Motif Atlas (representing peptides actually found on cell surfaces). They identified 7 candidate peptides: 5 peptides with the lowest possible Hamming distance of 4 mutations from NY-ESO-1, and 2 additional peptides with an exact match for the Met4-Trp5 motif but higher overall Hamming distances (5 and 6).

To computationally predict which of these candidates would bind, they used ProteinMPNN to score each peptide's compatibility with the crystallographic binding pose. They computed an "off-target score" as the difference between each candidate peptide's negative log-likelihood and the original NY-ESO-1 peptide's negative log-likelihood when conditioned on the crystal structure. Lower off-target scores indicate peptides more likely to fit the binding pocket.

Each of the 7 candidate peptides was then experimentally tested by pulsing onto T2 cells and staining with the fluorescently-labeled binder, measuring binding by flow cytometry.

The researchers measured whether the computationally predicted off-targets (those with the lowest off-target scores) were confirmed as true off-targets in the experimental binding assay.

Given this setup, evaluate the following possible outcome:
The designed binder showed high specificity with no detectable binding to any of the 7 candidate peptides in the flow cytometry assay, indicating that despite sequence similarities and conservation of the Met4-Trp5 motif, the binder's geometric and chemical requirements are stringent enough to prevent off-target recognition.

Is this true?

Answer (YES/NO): NO